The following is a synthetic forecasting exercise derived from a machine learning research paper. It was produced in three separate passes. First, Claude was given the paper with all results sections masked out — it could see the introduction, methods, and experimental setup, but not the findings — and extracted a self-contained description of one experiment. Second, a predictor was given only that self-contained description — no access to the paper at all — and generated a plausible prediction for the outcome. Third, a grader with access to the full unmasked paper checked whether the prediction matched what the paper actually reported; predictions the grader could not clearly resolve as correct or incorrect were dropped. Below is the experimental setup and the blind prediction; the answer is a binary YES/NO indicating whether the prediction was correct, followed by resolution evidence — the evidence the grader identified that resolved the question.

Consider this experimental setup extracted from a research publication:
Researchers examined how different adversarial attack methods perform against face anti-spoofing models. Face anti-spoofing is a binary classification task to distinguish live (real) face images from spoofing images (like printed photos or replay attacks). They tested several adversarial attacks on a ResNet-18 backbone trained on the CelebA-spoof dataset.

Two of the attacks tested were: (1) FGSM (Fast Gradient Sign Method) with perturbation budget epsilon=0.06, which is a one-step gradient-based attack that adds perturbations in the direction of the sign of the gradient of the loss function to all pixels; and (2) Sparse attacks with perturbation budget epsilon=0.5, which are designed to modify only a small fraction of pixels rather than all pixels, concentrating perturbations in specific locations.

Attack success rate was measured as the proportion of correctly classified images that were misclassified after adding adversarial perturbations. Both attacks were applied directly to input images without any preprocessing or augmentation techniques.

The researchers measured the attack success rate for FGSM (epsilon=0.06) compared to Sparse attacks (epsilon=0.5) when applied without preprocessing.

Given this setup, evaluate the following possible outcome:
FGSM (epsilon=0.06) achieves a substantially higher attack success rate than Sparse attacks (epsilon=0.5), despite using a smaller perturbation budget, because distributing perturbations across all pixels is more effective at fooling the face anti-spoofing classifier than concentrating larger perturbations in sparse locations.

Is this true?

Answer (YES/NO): YES